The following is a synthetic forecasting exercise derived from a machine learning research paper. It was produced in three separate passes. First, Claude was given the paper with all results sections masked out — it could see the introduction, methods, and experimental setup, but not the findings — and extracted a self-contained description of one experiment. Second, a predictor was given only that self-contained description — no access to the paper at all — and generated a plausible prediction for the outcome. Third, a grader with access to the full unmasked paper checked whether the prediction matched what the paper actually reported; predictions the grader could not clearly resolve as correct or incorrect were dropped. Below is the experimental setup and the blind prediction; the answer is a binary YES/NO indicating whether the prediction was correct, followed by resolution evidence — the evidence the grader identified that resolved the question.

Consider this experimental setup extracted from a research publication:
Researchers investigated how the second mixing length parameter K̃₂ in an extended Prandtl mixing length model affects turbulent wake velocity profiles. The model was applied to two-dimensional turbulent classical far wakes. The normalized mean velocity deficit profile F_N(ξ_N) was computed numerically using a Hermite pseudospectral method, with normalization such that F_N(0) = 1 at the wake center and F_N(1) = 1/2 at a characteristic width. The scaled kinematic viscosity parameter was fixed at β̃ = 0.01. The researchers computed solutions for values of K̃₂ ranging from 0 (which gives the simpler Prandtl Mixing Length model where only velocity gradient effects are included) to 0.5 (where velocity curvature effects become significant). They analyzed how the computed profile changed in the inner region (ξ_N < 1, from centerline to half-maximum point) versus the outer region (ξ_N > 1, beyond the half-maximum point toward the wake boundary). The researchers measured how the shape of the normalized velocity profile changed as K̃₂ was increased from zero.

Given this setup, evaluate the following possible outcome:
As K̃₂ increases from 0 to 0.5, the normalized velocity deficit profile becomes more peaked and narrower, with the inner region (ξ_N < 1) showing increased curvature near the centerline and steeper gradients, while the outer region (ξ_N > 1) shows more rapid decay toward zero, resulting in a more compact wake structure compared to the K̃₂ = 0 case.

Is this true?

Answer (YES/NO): NO